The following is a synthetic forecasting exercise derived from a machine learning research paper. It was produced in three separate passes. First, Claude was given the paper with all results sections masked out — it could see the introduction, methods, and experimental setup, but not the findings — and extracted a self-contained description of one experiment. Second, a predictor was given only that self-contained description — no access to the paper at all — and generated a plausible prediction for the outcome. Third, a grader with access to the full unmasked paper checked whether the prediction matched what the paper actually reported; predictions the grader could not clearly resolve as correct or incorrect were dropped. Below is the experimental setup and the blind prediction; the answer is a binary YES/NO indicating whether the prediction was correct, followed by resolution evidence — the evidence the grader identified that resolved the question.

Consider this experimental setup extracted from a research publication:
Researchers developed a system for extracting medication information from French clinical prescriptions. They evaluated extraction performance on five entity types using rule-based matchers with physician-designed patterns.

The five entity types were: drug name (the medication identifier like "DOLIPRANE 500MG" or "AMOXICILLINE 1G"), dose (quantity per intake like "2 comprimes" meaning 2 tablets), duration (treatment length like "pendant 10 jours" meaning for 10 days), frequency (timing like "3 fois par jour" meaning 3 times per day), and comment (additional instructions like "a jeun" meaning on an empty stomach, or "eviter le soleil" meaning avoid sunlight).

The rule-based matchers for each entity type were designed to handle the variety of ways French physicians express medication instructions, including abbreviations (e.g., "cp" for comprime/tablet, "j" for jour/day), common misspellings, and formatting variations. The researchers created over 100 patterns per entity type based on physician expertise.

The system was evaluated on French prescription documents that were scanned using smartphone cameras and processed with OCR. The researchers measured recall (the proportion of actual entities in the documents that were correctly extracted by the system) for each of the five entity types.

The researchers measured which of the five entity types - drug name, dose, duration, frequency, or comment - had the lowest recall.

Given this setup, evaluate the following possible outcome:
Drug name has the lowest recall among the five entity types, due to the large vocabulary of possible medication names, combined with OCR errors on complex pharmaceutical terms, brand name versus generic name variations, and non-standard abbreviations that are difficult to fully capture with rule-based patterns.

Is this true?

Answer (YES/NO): NO